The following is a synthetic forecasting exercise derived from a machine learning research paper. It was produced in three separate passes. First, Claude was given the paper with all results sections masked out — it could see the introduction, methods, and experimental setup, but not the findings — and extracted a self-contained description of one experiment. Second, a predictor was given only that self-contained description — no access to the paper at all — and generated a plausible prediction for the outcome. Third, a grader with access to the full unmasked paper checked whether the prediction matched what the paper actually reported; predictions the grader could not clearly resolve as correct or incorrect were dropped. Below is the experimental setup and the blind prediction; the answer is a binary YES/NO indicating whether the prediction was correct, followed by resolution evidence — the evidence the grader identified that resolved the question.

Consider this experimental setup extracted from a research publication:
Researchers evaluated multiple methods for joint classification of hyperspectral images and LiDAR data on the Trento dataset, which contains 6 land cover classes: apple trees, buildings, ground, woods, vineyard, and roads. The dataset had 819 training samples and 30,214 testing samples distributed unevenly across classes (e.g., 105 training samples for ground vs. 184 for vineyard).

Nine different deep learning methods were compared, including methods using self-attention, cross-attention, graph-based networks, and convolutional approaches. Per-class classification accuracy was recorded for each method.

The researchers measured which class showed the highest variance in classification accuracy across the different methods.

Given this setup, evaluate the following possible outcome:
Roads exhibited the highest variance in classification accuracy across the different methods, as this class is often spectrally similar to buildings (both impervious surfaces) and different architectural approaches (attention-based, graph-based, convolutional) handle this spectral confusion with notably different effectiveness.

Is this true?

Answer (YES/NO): NO